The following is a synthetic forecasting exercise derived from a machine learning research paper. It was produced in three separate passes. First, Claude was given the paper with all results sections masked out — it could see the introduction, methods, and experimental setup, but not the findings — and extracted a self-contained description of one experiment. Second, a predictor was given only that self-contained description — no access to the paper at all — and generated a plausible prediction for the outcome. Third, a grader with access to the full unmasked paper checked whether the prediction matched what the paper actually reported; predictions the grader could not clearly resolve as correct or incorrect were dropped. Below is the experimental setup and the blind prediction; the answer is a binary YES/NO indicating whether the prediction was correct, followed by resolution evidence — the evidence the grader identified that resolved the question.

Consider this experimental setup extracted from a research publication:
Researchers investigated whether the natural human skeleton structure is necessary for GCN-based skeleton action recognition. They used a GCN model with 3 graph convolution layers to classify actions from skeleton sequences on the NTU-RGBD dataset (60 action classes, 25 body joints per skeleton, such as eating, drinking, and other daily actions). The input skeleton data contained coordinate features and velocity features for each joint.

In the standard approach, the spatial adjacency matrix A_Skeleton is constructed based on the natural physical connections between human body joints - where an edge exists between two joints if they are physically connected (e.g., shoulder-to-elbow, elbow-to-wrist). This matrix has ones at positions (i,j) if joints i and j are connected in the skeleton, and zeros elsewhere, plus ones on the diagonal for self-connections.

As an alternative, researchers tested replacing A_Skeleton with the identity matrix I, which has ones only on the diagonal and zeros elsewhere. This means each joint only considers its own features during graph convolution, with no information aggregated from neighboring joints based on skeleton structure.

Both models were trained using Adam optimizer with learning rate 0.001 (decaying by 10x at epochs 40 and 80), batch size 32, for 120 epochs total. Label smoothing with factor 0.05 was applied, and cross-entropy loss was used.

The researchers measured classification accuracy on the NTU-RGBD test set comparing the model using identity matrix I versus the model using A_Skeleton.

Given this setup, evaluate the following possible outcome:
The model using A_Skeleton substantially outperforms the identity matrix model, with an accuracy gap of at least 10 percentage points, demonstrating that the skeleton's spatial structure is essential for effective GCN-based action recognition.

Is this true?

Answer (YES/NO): NO